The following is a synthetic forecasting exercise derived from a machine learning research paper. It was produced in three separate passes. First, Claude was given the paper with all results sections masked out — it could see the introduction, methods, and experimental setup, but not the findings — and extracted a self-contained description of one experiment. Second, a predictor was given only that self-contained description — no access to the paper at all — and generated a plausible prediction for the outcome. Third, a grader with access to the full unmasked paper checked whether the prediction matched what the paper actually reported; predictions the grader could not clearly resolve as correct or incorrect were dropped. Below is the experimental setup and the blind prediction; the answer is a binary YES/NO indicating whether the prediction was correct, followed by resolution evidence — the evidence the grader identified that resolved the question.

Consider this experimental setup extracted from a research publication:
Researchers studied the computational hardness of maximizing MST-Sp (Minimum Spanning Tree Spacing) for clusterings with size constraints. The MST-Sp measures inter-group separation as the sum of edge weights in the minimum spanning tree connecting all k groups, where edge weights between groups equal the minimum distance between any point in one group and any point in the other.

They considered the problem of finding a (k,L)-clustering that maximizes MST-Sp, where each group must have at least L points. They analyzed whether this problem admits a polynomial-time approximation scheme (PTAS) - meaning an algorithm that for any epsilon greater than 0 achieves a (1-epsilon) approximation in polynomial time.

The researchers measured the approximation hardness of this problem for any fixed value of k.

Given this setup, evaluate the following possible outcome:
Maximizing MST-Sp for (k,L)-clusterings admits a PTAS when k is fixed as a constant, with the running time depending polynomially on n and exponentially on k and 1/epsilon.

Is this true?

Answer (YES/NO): NO